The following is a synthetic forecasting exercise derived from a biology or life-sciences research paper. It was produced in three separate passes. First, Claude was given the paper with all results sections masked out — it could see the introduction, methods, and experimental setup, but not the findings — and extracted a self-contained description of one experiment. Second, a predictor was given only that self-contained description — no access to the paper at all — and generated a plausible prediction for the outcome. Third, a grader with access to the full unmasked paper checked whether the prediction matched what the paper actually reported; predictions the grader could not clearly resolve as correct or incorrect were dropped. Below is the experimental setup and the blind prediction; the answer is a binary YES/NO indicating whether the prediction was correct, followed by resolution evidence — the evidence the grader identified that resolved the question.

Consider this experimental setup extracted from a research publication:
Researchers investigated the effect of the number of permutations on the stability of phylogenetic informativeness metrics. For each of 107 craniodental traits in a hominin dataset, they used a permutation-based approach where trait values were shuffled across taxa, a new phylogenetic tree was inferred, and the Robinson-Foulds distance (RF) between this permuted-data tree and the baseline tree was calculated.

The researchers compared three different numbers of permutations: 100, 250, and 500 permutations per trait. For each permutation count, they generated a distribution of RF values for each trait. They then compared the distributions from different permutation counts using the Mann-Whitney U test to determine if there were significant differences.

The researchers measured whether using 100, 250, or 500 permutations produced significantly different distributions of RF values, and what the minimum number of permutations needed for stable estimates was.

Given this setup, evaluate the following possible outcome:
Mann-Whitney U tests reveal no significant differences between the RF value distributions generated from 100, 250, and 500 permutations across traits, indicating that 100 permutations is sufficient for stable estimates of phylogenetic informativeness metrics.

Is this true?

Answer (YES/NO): NO